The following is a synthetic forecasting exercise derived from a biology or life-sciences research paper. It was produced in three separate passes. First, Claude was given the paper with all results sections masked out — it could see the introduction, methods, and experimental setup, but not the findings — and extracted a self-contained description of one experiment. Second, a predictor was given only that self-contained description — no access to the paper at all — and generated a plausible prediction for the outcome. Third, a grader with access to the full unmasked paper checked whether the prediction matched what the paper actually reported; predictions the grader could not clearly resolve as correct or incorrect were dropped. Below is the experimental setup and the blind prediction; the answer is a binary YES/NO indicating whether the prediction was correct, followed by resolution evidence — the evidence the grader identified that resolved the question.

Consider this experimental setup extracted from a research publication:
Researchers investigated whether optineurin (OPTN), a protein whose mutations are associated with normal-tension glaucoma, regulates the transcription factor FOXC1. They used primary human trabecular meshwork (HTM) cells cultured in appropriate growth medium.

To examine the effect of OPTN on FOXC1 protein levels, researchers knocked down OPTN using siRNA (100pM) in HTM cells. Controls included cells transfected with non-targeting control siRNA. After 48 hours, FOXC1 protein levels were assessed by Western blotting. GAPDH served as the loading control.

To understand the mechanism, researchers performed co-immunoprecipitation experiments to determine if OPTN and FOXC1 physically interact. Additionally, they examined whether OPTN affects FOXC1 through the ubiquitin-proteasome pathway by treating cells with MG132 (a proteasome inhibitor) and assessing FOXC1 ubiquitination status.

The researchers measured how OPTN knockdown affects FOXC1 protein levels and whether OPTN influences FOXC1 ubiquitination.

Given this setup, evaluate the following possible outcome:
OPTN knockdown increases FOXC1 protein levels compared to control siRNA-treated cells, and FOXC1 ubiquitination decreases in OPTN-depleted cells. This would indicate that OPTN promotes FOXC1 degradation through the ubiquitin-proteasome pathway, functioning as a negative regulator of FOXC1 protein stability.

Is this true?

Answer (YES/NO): YES